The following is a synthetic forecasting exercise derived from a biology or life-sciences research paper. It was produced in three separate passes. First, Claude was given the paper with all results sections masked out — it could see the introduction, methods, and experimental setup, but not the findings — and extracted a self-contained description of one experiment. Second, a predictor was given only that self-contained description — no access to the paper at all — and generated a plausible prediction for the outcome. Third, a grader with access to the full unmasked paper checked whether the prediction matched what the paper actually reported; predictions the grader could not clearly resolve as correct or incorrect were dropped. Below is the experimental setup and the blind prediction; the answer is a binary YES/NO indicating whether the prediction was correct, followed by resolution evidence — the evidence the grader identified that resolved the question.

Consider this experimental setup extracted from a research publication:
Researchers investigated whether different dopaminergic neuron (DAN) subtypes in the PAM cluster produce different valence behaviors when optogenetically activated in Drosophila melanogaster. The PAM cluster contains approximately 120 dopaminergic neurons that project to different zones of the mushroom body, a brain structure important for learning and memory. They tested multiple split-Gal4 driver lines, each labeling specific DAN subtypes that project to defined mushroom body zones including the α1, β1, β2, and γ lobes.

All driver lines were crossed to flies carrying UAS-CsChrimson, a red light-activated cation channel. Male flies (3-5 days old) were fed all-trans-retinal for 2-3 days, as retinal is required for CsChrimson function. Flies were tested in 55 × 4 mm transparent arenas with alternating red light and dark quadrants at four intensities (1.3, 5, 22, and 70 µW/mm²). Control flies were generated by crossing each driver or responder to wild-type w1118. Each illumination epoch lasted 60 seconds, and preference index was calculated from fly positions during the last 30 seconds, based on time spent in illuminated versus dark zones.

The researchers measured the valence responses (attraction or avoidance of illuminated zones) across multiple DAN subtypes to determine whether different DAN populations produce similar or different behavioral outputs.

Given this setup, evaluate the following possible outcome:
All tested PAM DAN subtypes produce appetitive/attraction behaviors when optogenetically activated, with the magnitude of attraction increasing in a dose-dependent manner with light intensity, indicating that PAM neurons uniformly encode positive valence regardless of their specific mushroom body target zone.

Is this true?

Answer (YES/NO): NO